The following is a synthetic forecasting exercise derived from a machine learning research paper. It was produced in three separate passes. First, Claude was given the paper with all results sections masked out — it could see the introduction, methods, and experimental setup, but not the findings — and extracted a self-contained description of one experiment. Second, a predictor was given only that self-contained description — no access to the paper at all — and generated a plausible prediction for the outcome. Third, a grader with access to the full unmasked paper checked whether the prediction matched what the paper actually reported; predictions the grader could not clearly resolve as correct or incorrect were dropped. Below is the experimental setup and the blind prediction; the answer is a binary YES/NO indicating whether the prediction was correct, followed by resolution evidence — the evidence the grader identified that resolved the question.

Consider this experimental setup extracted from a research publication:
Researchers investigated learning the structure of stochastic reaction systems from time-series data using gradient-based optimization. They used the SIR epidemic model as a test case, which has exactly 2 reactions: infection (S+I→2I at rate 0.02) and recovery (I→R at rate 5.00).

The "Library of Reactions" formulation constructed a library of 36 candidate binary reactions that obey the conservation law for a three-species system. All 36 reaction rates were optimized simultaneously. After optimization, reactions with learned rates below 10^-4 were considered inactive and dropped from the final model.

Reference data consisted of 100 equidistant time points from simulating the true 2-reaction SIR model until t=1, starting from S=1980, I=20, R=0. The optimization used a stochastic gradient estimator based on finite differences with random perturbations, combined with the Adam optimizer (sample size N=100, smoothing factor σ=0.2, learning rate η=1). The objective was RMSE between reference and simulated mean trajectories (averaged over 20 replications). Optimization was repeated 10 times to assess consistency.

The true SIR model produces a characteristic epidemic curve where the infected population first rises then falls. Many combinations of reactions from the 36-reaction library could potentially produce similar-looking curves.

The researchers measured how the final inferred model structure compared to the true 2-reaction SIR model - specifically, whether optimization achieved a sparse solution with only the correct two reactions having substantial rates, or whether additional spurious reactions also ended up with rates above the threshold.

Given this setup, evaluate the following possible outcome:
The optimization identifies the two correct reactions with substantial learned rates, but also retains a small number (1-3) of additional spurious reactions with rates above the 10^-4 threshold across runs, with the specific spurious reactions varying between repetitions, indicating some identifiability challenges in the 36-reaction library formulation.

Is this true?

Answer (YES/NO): NO